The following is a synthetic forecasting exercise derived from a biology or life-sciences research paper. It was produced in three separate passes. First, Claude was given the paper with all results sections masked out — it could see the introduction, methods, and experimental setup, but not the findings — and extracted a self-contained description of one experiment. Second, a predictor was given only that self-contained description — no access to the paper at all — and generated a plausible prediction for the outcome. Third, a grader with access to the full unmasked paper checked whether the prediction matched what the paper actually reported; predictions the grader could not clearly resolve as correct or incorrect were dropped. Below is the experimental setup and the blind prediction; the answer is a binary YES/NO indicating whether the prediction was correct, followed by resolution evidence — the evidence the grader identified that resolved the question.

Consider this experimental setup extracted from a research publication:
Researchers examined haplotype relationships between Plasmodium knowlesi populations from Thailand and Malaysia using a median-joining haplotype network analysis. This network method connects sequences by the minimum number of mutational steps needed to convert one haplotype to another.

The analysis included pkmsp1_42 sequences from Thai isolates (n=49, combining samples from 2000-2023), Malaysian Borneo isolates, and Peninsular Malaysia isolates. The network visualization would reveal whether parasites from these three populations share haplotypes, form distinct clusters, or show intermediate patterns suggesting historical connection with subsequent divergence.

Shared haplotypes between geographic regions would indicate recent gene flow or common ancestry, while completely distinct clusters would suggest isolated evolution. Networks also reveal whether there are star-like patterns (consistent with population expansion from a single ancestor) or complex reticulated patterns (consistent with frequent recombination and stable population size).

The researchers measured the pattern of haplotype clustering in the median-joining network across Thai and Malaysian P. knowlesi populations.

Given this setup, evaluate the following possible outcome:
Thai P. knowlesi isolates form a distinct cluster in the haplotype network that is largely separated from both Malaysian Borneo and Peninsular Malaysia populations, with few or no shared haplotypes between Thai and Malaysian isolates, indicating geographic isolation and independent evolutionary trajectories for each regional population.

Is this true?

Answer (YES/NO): NO